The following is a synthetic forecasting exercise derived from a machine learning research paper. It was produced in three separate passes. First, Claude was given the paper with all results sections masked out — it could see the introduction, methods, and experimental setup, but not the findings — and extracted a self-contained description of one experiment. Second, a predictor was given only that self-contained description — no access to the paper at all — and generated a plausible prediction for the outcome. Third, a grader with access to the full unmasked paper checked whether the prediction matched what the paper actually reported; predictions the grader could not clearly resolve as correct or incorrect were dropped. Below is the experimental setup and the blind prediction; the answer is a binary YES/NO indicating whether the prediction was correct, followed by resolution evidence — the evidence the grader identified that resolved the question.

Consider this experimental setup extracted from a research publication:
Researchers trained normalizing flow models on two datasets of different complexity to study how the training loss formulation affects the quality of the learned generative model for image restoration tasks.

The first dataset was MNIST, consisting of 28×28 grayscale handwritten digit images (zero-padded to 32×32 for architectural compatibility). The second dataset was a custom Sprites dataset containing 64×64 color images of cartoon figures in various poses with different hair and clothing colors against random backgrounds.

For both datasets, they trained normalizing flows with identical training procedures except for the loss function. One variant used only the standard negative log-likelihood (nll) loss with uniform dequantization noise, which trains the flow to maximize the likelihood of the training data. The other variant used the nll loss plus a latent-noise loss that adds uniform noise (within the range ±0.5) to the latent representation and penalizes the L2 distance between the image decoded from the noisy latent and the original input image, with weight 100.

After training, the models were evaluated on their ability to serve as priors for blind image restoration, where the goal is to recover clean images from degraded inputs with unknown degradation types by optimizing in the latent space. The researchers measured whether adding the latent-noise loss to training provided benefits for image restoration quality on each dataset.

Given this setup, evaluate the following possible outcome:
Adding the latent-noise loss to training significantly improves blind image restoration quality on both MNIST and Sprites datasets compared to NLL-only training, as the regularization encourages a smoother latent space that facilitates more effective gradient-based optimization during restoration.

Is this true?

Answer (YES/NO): NO